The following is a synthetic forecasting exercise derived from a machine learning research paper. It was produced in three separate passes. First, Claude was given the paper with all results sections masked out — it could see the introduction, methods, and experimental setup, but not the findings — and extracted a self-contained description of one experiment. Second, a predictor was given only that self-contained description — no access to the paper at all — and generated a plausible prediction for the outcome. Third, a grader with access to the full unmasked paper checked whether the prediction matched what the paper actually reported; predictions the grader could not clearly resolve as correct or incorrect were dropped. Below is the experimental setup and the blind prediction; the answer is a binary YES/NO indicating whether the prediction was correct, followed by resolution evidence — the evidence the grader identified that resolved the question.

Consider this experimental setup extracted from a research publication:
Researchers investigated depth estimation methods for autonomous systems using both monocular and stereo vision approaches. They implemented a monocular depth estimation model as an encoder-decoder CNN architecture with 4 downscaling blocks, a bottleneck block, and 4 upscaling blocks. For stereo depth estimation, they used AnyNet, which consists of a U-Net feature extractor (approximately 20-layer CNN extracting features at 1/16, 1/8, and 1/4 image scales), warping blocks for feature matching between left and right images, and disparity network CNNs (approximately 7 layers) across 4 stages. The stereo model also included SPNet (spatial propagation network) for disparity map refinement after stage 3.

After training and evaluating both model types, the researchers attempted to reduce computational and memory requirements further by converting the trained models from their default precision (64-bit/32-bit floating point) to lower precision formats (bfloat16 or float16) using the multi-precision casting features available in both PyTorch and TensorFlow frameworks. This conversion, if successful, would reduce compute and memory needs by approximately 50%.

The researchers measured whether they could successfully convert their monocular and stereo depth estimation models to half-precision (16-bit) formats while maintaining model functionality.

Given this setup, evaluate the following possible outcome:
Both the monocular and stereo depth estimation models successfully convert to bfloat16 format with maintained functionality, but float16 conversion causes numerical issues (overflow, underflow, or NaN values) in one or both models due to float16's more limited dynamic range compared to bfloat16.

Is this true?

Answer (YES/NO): NO